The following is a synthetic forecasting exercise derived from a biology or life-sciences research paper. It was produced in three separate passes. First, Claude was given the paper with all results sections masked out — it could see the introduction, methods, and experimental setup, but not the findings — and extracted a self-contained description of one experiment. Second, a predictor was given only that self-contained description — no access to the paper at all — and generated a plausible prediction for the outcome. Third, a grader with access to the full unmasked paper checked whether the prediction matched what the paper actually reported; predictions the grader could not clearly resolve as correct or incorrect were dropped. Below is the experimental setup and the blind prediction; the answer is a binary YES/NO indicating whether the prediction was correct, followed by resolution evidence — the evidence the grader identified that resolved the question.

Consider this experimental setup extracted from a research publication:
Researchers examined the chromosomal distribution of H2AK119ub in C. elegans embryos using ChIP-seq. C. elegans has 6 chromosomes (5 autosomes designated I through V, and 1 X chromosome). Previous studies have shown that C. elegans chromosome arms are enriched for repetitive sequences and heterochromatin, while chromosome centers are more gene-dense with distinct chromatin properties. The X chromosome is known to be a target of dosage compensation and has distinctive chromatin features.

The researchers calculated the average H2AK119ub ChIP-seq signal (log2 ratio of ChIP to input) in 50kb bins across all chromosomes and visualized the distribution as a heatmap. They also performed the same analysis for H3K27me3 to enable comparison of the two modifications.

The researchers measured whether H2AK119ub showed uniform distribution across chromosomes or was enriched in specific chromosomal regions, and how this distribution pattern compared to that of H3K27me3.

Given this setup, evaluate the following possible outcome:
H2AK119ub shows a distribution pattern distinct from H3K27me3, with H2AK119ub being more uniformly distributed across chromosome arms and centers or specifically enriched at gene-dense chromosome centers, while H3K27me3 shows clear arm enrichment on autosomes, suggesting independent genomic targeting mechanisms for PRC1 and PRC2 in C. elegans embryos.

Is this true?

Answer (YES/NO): YES